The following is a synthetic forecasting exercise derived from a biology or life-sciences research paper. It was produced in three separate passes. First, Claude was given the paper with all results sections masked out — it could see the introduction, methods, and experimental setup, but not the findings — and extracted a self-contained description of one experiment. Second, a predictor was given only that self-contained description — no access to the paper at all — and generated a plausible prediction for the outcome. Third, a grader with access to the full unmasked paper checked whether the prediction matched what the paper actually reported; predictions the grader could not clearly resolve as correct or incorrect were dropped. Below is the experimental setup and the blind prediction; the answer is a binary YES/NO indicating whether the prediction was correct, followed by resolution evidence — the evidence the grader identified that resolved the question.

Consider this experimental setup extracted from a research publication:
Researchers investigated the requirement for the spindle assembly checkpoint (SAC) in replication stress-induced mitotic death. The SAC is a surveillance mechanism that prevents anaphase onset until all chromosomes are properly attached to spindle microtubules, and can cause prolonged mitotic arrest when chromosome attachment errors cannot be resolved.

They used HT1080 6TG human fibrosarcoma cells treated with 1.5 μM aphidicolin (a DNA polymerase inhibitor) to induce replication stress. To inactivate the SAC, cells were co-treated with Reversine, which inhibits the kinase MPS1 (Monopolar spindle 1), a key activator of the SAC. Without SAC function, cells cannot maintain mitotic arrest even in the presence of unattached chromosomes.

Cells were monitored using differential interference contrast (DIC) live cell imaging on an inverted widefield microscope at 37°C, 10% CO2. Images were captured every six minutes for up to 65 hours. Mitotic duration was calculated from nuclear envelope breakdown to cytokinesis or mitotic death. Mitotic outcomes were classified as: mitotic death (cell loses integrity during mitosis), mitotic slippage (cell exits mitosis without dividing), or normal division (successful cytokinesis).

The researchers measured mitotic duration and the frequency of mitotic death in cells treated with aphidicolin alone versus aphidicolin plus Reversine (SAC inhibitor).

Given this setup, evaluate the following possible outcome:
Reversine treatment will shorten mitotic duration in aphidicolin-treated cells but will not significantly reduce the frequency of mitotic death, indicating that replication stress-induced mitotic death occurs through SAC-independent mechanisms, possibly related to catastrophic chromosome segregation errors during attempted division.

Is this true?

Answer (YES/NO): NO